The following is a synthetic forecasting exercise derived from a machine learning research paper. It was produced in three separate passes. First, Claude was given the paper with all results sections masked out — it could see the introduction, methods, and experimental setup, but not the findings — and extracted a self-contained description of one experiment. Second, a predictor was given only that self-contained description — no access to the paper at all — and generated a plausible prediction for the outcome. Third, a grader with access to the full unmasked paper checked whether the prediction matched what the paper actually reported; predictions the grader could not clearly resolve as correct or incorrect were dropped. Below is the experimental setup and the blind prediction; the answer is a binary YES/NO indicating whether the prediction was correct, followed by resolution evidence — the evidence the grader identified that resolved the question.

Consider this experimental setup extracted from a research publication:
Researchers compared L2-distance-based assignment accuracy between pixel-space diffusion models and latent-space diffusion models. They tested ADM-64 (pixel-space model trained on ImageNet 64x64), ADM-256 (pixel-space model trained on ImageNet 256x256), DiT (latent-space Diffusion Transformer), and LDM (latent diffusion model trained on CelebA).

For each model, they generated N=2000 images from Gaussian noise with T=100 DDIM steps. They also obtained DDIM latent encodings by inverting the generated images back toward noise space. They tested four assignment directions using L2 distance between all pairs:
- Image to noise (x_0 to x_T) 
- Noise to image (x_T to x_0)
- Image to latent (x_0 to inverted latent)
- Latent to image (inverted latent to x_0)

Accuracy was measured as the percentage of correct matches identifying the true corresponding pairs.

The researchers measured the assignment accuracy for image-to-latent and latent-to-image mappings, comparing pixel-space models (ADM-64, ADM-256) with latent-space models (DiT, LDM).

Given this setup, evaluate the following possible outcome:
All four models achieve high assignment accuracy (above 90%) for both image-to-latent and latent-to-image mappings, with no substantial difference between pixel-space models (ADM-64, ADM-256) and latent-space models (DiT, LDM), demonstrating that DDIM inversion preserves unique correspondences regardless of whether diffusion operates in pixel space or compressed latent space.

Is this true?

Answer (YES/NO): NO